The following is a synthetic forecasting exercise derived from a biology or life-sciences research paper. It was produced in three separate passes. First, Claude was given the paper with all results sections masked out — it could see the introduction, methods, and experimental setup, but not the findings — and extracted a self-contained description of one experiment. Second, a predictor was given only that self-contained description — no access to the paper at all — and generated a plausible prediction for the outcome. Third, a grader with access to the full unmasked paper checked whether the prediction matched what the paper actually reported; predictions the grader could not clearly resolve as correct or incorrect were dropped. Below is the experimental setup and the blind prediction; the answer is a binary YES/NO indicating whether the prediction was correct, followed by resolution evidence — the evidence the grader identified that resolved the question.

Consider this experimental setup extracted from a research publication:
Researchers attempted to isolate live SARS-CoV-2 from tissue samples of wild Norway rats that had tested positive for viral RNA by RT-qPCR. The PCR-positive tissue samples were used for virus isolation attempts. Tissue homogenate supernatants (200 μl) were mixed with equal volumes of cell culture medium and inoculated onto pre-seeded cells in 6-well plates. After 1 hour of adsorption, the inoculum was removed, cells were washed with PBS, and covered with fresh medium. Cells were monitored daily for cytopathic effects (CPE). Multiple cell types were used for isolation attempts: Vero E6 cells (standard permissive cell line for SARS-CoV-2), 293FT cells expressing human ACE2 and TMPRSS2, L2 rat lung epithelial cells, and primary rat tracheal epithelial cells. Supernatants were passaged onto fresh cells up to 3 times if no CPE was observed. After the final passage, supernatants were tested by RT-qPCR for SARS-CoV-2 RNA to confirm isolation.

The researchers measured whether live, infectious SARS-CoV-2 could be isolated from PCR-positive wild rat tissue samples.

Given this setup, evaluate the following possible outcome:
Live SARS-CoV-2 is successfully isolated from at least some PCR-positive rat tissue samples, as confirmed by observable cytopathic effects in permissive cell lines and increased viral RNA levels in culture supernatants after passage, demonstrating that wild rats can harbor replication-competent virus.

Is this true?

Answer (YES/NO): NO